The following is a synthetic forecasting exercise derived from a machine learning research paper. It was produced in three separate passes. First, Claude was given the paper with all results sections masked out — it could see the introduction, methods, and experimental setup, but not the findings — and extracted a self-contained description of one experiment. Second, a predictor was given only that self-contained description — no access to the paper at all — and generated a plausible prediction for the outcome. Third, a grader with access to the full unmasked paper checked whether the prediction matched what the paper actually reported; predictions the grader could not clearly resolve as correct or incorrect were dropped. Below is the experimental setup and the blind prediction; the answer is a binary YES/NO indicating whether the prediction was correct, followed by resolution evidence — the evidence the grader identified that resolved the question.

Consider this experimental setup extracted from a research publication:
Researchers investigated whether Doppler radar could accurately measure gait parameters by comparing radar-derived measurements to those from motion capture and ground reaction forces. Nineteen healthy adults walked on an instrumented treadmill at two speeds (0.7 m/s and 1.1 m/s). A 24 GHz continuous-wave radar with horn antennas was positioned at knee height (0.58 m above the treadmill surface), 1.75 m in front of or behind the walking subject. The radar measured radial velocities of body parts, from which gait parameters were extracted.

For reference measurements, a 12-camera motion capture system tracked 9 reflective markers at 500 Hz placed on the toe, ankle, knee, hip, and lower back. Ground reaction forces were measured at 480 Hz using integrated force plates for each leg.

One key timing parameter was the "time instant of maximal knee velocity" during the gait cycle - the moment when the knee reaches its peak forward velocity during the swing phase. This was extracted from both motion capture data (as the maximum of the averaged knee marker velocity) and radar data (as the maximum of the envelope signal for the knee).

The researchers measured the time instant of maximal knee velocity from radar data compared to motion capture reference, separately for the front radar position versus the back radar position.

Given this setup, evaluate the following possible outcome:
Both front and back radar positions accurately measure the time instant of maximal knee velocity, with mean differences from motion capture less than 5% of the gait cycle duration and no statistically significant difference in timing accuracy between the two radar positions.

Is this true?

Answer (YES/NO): NO